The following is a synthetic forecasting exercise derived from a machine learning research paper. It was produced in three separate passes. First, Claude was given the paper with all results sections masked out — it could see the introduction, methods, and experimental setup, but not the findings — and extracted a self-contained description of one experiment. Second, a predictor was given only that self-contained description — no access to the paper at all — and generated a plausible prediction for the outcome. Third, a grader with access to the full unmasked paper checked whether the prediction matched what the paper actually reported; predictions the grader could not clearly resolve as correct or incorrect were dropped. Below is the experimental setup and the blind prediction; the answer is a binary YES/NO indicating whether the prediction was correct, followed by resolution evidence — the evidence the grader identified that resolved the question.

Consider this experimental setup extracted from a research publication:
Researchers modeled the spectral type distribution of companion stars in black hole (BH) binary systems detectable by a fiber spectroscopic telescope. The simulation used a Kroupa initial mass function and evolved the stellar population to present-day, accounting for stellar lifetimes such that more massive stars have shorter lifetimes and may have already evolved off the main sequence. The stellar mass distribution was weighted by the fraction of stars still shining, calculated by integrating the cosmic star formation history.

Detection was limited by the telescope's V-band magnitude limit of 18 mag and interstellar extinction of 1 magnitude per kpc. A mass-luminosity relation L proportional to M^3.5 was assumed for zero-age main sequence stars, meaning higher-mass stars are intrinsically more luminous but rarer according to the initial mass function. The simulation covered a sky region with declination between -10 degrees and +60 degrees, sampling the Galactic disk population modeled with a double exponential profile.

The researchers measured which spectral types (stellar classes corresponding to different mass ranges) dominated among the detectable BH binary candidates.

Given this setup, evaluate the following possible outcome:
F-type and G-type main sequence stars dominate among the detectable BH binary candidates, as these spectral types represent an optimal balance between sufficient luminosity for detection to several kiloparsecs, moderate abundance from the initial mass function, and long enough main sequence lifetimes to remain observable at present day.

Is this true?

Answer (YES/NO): NO